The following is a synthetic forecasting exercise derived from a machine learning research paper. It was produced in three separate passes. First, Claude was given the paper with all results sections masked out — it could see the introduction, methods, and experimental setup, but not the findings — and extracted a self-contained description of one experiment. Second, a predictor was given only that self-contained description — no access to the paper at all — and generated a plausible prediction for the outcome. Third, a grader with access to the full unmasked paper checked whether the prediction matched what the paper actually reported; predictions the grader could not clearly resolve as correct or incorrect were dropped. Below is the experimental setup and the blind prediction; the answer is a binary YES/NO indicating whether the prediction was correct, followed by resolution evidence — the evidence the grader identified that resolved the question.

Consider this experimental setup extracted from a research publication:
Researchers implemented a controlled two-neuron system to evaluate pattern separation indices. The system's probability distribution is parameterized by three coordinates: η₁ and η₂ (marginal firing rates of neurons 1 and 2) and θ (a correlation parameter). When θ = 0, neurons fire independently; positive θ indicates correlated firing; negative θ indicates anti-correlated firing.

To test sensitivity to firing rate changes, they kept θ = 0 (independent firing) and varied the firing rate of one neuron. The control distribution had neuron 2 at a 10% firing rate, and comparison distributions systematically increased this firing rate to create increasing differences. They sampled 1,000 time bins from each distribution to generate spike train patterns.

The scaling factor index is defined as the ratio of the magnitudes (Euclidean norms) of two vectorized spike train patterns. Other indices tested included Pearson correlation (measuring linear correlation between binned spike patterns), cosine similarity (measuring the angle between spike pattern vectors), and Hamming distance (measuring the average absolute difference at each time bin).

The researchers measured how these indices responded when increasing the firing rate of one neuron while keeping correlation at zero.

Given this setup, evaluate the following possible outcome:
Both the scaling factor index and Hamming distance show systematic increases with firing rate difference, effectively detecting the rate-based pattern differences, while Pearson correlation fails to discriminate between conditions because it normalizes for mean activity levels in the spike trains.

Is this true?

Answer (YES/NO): NO